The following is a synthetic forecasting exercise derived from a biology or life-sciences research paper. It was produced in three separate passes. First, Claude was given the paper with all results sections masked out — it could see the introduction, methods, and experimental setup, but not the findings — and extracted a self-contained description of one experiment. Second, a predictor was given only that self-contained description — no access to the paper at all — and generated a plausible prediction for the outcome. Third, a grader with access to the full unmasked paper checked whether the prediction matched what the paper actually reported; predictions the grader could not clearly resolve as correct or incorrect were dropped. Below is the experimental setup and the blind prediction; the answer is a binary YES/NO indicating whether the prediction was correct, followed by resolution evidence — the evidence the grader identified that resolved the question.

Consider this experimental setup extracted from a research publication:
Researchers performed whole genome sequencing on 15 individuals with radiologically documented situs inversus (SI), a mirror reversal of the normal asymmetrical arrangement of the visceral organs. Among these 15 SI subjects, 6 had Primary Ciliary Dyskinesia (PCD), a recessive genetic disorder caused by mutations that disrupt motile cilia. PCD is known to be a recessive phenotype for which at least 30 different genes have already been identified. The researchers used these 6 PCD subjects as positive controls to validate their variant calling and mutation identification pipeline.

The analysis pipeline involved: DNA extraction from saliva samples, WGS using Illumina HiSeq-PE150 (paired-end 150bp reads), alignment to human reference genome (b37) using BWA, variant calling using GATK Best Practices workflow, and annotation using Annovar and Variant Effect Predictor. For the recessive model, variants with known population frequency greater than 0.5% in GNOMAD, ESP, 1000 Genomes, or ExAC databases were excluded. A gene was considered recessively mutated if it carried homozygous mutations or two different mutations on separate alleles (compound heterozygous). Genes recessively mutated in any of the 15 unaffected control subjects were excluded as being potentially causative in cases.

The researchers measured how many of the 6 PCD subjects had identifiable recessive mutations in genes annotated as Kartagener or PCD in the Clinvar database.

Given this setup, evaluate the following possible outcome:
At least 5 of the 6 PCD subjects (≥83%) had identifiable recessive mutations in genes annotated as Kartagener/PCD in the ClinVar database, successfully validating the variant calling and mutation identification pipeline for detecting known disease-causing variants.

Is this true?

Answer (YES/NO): YES